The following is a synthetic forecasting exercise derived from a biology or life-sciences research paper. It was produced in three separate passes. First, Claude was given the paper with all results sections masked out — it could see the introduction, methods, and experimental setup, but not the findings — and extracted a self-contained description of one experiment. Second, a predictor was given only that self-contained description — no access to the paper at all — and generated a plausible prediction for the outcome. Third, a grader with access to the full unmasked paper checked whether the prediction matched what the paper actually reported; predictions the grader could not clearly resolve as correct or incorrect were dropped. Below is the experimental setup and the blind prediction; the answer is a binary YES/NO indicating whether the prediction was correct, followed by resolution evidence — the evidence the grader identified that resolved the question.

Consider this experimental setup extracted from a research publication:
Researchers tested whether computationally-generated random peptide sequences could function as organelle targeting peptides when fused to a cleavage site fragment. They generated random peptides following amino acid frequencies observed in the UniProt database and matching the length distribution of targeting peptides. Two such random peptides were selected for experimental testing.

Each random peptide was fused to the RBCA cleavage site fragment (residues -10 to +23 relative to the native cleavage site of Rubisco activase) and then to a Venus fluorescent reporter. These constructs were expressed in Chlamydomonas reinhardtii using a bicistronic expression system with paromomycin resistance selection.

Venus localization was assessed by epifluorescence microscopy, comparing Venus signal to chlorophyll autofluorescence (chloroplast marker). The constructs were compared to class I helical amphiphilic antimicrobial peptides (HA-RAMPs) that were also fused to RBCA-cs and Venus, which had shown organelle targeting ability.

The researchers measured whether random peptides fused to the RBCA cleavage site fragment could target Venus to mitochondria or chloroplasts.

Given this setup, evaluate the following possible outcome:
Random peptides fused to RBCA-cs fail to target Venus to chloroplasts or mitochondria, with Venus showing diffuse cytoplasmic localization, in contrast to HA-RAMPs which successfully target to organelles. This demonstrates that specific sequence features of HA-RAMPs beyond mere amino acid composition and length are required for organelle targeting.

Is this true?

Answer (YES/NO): YES